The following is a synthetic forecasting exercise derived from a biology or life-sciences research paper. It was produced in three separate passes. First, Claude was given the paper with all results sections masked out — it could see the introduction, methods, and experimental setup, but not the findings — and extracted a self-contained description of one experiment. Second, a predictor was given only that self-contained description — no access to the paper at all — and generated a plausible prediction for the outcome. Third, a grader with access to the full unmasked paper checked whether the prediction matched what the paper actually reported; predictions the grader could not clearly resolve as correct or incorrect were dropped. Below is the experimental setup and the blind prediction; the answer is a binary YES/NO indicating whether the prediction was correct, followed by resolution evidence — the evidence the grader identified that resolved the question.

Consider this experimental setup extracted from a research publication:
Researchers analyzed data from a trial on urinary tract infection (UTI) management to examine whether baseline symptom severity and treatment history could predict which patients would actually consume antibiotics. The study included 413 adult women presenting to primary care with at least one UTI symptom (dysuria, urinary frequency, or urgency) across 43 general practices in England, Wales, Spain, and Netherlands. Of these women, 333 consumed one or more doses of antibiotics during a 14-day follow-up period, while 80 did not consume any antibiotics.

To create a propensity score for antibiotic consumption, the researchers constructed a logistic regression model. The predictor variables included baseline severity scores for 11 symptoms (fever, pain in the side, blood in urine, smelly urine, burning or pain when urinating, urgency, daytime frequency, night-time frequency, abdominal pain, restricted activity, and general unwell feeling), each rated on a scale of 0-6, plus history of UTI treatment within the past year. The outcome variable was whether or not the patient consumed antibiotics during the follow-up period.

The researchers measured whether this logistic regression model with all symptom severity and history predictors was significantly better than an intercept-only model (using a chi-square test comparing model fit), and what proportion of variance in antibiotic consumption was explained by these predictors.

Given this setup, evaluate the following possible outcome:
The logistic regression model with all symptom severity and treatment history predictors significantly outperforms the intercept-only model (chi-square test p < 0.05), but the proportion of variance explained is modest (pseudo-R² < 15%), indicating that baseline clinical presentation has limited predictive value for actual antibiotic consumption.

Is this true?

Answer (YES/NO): NO